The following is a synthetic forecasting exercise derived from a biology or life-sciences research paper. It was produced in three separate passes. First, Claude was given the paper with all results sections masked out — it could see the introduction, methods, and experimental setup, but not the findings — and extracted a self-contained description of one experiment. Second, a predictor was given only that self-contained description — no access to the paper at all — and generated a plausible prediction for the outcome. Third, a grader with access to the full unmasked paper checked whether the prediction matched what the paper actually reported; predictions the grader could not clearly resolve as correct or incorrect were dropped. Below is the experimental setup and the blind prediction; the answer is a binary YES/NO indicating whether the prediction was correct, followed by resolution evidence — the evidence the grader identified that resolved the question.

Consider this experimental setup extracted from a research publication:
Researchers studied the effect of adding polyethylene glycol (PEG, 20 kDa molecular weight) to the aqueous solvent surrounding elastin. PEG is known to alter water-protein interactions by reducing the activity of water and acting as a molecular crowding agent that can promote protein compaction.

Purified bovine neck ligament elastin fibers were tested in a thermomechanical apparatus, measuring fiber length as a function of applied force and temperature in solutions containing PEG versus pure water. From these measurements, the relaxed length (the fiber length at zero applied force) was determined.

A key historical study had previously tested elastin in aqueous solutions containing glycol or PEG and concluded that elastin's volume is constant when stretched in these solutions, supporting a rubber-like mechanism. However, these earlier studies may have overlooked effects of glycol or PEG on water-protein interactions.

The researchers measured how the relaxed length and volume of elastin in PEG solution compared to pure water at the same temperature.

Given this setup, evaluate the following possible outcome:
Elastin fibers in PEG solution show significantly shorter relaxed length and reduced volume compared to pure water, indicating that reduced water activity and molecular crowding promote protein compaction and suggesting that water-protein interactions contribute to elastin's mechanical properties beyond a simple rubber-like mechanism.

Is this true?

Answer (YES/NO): NO